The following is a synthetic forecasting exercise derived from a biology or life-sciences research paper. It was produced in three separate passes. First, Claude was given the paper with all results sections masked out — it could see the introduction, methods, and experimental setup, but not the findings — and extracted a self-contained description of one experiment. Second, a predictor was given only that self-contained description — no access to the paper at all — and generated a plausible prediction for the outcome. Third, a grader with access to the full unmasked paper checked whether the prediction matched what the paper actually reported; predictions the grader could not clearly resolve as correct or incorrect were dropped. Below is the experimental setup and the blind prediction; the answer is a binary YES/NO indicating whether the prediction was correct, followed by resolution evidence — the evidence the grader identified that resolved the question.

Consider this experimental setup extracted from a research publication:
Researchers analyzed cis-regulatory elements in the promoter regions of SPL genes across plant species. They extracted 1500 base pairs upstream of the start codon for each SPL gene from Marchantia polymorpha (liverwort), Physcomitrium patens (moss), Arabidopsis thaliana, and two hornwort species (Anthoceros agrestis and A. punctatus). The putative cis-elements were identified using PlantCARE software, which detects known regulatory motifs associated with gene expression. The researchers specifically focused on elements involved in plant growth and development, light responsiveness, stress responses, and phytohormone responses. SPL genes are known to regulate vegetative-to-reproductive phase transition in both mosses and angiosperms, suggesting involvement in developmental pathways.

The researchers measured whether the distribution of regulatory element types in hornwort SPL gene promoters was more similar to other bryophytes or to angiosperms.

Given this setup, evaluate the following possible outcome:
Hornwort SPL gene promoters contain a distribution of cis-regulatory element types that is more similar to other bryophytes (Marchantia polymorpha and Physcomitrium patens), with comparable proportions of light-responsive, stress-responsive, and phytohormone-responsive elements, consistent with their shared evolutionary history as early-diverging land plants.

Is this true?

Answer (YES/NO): NO